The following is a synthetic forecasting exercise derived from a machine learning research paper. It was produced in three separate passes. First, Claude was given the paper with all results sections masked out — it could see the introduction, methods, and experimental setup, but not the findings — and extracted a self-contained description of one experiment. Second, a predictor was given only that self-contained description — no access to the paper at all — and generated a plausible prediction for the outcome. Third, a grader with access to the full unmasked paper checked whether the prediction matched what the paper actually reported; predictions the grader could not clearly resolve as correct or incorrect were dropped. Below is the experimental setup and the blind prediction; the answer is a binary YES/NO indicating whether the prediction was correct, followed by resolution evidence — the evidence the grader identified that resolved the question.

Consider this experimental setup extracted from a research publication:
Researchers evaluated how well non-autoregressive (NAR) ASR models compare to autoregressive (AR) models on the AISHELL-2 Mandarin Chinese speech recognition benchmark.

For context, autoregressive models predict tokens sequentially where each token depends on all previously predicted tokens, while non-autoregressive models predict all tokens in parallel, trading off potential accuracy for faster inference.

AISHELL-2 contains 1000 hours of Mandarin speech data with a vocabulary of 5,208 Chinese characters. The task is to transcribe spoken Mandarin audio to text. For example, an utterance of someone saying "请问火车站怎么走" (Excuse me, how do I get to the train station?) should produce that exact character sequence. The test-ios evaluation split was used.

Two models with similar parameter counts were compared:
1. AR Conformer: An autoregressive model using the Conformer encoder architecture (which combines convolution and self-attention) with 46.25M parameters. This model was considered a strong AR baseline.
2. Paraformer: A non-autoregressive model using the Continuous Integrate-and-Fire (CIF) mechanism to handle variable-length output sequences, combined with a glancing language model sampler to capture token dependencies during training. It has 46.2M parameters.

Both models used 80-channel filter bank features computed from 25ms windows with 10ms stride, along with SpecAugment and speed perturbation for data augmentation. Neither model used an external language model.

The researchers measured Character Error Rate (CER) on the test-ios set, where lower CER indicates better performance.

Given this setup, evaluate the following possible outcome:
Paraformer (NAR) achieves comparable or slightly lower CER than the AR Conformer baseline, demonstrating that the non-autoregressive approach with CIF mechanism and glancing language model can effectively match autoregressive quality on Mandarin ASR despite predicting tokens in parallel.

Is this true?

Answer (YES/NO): NO